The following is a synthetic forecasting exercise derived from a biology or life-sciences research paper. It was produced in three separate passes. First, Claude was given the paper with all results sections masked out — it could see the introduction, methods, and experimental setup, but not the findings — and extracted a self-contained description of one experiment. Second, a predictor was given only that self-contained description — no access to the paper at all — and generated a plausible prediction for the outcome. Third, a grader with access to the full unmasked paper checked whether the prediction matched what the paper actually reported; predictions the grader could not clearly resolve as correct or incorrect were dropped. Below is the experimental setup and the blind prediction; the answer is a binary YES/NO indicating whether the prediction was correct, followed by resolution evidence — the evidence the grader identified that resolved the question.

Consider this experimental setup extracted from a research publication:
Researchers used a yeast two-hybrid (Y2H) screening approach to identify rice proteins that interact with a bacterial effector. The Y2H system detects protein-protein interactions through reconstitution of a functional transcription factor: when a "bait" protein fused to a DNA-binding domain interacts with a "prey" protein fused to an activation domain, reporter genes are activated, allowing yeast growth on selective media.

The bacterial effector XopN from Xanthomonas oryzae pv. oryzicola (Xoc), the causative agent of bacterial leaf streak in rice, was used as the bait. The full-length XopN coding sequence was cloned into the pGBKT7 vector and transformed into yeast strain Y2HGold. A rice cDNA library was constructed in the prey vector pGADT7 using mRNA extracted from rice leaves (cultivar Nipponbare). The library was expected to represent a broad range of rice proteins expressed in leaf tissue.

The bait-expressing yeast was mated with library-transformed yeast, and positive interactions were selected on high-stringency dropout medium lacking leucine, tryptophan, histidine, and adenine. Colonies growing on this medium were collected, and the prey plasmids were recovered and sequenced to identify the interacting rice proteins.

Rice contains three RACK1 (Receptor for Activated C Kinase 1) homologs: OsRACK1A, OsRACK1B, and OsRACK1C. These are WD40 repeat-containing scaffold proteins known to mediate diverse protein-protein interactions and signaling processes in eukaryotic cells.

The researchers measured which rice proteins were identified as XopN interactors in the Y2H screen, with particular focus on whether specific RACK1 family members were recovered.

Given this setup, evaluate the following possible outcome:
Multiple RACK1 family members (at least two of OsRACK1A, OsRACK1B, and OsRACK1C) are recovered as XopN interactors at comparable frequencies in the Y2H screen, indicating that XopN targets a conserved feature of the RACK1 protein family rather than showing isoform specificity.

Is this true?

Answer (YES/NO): NO